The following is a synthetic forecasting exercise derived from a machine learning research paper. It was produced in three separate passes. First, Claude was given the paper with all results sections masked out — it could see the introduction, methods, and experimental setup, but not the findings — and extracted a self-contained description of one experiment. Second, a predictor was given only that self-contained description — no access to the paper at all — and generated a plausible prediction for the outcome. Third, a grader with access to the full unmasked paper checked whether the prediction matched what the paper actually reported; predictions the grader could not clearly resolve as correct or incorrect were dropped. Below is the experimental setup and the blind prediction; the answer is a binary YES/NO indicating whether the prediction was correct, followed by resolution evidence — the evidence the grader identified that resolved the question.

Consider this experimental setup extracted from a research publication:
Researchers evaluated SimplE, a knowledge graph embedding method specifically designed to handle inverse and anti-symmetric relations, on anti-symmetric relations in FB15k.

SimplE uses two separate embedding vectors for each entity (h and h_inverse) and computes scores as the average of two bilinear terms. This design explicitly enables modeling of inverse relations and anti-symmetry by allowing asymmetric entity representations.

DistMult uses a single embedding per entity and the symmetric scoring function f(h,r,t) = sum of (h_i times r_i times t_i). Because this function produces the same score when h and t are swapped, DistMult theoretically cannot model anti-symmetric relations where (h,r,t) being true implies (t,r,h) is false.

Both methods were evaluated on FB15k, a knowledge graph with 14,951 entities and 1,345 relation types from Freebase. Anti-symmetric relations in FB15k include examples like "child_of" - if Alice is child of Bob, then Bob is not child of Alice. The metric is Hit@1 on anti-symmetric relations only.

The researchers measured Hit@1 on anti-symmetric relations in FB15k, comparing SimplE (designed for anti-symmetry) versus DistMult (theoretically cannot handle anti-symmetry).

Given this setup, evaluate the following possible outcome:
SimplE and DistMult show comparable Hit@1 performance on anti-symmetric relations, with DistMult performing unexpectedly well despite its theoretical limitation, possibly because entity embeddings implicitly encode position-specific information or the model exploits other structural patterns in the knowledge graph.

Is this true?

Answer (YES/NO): NO